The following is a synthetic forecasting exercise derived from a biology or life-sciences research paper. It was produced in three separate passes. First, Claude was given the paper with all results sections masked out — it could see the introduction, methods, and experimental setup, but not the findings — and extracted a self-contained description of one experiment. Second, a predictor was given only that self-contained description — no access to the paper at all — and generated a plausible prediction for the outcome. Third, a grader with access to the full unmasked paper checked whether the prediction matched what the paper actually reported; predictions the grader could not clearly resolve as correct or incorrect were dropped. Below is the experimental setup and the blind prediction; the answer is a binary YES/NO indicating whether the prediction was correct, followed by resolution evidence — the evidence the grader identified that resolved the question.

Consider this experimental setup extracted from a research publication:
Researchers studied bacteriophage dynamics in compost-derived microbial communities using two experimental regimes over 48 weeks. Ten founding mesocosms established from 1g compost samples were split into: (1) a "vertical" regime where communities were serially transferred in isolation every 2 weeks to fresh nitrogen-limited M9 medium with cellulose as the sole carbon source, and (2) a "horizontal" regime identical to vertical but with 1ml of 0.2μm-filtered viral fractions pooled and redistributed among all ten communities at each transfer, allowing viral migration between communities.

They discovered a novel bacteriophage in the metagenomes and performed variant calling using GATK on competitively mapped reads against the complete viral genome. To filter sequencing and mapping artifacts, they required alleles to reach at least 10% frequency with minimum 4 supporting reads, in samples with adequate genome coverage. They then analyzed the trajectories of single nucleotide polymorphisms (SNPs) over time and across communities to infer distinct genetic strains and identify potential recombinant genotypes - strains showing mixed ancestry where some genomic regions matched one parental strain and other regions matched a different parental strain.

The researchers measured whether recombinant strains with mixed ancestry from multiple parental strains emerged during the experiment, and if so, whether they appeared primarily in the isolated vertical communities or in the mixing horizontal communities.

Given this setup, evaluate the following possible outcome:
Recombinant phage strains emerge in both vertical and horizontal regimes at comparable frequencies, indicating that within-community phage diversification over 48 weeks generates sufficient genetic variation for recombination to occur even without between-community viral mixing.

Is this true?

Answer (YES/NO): NO